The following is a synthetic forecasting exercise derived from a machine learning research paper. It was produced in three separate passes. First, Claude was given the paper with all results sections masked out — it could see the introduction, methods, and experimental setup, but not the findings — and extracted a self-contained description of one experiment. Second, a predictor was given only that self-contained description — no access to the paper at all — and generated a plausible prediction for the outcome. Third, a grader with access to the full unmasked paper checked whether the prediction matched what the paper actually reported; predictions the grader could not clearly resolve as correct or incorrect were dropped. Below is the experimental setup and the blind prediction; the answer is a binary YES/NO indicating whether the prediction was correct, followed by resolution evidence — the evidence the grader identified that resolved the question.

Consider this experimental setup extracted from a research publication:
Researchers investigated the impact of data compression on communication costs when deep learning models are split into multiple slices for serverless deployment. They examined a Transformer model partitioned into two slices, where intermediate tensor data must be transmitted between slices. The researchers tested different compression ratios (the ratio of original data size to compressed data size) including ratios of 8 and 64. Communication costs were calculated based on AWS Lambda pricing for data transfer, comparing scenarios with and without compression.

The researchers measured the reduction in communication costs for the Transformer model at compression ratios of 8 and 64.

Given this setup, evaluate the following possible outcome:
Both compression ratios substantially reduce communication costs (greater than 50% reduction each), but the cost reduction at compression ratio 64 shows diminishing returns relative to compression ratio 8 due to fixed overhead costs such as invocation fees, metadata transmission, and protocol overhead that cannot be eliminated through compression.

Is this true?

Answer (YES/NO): NO